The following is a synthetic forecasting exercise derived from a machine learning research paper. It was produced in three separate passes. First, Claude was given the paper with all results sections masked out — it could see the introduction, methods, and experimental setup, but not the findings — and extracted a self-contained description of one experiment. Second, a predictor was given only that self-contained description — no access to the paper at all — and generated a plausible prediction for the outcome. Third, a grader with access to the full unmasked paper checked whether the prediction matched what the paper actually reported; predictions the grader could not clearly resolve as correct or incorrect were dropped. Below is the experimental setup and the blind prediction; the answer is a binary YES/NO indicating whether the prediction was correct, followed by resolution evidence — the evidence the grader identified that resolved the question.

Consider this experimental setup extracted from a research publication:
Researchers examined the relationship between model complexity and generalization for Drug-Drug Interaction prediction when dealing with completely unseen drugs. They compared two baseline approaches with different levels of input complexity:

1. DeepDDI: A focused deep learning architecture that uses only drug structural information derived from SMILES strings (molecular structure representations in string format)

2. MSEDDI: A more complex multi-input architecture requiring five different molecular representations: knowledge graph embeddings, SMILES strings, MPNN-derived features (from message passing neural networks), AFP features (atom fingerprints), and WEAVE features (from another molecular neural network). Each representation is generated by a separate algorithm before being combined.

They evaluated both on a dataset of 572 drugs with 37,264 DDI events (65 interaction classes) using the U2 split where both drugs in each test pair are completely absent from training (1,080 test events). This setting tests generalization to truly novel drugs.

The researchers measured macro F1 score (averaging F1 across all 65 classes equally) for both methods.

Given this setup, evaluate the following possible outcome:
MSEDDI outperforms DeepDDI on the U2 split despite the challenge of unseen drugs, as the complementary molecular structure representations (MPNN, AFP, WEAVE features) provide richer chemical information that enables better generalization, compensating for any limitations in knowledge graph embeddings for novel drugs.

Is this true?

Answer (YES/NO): YES